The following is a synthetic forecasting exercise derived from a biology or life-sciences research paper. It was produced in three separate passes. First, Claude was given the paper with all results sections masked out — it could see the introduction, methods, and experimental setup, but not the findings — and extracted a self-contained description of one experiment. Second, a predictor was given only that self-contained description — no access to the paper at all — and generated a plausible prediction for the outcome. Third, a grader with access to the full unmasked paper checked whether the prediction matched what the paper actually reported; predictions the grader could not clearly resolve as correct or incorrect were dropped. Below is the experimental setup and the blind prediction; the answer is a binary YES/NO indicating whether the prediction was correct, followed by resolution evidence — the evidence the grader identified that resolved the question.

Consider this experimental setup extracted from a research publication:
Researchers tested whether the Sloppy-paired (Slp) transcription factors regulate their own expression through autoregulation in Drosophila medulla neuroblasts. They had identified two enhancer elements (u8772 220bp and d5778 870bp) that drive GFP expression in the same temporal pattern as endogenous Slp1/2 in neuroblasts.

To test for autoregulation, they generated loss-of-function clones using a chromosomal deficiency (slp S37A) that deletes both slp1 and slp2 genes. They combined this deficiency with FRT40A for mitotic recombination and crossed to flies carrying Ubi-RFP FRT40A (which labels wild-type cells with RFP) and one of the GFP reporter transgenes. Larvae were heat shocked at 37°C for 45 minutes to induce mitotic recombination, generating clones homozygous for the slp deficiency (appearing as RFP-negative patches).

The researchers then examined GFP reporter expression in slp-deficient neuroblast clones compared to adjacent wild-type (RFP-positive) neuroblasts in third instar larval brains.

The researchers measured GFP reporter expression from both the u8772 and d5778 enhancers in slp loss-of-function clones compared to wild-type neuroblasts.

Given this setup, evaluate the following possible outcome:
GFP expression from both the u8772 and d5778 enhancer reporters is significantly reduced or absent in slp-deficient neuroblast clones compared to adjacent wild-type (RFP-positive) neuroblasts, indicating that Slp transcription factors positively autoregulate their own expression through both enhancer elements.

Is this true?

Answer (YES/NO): NO